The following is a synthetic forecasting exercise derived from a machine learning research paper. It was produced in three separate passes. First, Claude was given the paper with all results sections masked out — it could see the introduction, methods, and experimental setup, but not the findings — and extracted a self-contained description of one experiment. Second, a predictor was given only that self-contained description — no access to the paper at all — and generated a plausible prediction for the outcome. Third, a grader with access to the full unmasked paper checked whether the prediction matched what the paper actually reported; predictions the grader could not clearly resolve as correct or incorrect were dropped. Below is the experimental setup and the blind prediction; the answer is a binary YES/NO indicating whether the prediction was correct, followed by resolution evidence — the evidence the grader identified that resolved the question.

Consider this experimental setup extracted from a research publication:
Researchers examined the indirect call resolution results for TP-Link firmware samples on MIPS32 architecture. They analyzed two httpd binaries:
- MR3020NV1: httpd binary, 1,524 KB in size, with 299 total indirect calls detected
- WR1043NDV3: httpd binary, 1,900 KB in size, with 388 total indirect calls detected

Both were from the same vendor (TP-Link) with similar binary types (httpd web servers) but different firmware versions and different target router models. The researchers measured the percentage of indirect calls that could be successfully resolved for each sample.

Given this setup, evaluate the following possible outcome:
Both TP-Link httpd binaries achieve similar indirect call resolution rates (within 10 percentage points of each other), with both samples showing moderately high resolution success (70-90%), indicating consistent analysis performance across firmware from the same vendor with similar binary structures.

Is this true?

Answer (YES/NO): YES